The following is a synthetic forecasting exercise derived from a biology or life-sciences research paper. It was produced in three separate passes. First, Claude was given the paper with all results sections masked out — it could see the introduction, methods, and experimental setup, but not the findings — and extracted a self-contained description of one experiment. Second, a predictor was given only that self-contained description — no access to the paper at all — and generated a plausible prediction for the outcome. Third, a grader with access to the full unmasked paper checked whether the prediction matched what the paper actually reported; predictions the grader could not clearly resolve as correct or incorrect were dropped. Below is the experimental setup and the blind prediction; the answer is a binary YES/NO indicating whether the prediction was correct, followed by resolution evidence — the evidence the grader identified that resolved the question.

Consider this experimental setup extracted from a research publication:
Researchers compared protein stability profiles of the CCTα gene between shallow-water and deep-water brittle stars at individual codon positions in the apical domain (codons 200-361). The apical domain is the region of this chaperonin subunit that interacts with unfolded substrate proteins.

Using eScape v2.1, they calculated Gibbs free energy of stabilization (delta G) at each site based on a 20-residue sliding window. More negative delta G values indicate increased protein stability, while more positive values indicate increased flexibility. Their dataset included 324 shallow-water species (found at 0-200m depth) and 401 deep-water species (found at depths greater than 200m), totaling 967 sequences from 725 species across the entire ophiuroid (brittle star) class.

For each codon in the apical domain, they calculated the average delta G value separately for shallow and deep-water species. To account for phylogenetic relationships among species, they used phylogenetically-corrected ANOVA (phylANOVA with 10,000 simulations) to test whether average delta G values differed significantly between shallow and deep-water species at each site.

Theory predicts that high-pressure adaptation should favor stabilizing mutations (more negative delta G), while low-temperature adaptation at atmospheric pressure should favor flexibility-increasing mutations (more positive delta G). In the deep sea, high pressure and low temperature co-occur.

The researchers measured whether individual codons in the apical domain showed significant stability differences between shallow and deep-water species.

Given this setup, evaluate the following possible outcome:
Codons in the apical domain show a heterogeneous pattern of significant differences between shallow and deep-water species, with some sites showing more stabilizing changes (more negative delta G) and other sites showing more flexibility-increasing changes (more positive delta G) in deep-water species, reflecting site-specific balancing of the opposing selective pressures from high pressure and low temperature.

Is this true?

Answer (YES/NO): NO